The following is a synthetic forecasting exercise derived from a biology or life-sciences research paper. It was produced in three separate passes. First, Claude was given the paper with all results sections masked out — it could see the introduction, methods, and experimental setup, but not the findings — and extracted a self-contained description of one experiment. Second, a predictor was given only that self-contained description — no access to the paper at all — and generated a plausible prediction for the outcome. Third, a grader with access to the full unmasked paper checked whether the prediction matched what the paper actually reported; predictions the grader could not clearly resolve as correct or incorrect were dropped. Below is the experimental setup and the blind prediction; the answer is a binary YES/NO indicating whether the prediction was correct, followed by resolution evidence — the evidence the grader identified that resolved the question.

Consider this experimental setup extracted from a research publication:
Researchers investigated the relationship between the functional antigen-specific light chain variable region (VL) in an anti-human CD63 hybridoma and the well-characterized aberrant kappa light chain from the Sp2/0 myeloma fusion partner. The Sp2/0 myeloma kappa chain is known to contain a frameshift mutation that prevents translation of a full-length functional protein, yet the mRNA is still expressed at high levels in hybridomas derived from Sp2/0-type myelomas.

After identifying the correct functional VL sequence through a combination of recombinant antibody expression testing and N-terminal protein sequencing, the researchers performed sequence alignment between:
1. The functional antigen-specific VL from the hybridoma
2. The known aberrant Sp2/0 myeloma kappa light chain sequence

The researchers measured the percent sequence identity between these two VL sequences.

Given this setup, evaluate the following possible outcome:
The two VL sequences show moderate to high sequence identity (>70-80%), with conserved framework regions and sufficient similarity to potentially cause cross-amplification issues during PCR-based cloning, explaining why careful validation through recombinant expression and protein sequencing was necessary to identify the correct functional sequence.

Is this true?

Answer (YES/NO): YES